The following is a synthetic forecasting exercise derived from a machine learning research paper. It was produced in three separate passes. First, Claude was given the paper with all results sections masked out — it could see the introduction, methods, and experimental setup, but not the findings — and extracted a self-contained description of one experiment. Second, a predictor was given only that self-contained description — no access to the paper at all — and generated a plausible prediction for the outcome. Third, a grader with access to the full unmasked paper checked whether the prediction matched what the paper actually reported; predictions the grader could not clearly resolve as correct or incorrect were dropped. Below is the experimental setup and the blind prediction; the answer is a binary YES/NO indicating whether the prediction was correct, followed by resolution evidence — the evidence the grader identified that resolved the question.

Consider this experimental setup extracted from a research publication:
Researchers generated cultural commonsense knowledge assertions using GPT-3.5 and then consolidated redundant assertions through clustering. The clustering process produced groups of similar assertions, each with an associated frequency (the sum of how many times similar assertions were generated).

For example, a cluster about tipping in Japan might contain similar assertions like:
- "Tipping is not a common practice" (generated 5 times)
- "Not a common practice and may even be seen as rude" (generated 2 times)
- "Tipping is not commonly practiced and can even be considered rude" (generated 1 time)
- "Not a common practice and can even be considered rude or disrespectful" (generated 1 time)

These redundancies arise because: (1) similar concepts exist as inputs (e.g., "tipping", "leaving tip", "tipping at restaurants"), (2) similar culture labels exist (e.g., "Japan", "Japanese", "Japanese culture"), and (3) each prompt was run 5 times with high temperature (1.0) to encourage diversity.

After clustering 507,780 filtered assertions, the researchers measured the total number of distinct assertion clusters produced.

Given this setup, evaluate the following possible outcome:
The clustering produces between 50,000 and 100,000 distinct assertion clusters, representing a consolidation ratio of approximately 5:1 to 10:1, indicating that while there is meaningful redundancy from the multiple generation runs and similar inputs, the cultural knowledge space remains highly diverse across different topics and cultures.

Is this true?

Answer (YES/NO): NO